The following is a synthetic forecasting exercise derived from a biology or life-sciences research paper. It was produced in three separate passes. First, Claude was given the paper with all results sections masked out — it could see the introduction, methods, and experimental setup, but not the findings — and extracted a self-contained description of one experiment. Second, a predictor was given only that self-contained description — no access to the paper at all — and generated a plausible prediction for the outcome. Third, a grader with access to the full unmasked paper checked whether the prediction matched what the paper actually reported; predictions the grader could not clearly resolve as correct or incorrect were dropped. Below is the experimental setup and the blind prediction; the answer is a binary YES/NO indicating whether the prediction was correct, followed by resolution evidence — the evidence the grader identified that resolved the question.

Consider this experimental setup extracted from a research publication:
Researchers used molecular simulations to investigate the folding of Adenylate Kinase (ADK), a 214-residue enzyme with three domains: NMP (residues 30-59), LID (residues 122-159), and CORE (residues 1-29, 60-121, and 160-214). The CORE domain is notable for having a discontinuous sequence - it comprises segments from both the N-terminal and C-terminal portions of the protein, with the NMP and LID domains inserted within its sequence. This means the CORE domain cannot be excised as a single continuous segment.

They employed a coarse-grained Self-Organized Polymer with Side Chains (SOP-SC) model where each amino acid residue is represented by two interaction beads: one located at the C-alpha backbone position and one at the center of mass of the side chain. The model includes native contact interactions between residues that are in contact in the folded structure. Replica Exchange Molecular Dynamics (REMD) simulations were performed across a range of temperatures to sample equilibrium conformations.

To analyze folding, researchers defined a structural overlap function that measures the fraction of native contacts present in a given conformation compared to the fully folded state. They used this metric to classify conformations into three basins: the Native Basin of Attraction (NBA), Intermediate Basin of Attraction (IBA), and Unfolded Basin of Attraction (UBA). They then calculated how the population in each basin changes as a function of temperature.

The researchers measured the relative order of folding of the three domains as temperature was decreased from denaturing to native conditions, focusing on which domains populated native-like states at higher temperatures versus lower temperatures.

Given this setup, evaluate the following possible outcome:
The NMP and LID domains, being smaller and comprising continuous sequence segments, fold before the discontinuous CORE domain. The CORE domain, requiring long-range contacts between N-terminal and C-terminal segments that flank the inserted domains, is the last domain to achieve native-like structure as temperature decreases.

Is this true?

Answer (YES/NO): YES